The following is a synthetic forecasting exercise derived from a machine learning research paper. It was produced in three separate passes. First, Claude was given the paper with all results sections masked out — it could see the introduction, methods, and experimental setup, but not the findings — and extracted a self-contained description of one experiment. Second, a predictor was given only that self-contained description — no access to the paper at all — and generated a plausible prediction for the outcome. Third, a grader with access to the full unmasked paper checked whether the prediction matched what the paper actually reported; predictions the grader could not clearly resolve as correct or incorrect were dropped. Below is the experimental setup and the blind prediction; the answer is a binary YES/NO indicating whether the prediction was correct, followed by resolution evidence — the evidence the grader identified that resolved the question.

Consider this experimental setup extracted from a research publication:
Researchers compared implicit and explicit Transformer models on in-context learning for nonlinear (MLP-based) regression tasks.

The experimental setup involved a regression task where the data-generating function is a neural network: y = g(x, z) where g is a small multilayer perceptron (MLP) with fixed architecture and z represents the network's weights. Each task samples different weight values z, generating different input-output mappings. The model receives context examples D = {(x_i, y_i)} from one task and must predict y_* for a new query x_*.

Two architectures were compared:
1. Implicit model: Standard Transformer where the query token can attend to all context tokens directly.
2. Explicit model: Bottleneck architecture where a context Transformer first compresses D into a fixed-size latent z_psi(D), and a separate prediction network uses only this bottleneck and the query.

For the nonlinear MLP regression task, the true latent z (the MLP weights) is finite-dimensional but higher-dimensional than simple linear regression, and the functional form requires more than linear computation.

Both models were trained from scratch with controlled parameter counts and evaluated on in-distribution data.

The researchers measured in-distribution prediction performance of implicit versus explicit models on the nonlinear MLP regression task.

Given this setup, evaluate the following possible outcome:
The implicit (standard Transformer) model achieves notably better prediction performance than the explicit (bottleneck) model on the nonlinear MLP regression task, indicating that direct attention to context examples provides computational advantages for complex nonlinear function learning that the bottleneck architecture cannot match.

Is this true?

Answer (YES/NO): NO